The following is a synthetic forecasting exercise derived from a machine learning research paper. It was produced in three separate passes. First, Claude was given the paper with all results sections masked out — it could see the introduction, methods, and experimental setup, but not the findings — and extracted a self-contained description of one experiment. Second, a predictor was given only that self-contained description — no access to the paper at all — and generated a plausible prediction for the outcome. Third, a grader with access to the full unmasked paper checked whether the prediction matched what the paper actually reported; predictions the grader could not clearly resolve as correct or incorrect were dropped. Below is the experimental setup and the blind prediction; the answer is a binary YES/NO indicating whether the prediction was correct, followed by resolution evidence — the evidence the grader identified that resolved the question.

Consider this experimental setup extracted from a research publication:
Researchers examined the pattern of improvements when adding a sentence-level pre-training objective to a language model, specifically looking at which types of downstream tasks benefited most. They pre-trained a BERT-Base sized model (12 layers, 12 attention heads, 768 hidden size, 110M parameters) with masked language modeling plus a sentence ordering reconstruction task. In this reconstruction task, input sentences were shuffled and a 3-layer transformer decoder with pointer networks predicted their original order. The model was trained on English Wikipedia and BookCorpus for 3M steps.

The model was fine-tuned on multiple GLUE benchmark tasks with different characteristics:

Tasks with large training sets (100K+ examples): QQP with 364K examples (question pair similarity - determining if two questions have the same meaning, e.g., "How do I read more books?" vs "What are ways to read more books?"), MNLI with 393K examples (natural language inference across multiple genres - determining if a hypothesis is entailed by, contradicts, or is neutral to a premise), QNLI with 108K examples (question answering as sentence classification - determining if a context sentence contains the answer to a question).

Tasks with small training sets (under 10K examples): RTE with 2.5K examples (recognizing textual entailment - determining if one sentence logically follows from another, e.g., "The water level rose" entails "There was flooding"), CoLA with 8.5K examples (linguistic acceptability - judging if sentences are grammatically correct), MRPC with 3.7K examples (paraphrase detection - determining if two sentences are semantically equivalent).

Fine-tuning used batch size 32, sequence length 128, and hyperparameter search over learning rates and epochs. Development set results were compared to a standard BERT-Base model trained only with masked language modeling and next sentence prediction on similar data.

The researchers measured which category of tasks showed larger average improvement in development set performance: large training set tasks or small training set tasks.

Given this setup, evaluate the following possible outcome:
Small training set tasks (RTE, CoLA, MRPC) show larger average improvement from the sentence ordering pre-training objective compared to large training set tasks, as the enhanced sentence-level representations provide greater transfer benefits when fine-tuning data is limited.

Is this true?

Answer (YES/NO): YES